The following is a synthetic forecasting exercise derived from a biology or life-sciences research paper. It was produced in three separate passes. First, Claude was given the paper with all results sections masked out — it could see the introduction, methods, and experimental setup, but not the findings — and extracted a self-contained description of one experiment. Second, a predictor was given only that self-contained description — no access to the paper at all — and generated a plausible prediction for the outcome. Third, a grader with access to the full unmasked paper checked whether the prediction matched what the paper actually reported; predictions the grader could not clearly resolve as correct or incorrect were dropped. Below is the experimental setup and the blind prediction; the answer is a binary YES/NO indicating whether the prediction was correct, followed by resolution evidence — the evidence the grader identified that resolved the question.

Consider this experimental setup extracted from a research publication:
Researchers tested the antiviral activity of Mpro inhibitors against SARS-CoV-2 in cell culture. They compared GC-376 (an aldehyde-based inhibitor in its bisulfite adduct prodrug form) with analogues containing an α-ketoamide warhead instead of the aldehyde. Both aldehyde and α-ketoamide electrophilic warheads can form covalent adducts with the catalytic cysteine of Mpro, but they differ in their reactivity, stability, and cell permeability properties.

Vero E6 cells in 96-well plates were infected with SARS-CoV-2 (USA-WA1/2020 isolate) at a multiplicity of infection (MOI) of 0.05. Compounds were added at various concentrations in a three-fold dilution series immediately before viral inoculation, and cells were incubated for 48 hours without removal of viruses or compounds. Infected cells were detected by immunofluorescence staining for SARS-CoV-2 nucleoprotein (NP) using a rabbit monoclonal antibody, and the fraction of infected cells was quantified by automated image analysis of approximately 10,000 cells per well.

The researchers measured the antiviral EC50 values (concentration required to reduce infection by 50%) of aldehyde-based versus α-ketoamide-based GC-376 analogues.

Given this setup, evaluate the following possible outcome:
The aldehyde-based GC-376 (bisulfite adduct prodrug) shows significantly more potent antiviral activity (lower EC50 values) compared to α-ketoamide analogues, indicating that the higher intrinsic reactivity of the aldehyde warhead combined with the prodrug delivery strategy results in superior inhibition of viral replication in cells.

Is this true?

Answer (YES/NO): YES